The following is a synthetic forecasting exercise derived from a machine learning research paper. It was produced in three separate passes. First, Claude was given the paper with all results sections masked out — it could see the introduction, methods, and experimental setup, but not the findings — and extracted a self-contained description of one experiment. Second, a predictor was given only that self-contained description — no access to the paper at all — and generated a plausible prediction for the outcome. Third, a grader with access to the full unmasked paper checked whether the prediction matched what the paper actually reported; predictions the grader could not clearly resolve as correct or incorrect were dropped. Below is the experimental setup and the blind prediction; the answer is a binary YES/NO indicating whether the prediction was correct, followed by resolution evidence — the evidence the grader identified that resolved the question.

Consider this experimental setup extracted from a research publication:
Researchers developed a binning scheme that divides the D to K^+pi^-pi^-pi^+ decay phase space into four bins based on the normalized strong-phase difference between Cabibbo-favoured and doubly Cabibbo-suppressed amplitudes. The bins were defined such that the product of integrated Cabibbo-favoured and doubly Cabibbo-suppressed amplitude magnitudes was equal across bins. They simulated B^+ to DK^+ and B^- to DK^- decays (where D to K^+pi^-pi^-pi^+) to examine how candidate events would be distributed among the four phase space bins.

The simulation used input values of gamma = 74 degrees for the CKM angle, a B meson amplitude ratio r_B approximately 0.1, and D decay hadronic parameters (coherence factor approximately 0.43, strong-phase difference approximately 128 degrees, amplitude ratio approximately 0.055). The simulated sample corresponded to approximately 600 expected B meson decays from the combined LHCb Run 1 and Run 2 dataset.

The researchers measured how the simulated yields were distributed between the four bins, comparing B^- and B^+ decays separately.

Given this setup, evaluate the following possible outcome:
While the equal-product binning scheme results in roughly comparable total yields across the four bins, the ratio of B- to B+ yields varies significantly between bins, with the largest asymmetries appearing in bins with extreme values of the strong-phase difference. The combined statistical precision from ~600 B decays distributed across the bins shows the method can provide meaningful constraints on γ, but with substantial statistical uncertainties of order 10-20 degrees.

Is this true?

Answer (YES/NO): NO